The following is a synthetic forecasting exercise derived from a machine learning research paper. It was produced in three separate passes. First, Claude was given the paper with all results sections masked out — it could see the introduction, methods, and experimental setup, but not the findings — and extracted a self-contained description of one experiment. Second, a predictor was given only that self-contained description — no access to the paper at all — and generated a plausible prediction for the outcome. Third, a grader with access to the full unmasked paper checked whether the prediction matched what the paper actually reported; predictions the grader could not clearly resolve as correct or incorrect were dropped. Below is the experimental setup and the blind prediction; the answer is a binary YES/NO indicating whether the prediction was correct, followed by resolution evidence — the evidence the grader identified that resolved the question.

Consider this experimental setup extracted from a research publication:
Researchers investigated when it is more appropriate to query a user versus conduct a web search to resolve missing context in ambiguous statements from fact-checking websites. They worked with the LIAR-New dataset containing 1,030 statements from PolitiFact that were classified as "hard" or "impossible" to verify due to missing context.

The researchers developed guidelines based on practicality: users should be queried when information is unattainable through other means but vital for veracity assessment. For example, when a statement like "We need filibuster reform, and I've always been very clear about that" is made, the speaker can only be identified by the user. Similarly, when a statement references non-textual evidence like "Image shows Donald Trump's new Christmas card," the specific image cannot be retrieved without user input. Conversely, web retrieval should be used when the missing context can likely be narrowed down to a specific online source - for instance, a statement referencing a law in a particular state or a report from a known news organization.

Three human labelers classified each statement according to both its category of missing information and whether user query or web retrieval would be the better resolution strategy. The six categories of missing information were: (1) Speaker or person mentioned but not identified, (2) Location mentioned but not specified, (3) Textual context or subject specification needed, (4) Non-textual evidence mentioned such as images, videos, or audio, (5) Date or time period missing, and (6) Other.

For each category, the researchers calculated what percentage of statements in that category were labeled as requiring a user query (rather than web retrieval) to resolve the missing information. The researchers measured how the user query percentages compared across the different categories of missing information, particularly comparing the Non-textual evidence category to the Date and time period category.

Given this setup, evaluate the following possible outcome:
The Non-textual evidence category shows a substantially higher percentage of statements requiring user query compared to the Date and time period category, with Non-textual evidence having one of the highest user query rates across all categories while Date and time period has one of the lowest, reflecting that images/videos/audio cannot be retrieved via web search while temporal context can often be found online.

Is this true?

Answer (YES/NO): YES